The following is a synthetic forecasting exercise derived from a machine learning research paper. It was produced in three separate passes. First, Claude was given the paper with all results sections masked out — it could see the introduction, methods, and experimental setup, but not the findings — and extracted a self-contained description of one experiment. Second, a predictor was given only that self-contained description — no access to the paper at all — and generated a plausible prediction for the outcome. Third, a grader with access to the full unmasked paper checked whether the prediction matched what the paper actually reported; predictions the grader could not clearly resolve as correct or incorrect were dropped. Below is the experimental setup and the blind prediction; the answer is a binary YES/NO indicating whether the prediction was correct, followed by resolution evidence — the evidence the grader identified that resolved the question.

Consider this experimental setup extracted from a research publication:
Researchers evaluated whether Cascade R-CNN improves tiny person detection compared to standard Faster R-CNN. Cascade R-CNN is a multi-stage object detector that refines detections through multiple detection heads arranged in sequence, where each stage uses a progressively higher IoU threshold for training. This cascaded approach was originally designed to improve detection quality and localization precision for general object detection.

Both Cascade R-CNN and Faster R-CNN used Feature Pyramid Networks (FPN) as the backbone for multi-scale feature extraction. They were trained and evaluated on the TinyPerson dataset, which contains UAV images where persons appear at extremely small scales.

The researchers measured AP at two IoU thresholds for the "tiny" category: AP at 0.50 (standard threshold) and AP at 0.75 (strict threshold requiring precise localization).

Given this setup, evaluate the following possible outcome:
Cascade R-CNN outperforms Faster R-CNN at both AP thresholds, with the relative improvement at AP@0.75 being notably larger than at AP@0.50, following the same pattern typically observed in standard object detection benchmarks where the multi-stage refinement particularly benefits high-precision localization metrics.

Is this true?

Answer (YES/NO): YES